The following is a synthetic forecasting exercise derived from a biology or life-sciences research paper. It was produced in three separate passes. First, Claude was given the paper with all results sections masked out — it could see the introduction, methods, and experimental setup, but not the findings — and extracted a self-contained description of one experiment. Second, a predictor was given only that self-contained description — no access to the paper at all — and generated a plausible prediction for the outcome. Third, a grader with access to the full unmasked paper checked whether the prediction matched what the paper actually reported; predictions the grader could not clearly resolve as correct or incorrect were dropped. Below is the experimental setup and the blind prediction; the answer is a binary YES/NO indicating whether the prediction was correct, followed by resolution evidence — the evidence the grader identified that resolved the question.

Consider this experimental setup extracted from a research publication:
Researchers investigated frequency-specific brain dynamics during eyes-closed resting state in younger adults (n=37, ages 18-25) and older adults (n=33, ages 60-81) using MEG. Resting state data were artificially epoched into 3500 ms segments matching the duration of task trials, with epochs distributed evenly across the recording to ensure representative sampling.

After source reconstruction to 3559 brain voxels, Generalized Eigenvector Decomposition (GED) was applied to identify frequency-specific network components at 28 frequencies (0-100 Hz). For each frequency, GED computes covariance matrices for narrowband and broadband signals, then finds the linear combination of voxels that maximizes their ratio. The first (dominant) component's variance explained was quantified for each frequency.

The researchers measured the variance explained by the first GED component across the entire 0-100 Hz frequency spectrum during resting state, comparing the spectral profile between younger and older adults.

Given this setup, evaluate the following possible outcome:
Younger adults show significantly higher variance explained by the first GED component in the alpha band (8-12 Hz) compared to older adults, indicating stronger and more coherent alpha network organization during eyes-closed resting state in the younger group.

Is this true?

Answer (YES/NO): NO